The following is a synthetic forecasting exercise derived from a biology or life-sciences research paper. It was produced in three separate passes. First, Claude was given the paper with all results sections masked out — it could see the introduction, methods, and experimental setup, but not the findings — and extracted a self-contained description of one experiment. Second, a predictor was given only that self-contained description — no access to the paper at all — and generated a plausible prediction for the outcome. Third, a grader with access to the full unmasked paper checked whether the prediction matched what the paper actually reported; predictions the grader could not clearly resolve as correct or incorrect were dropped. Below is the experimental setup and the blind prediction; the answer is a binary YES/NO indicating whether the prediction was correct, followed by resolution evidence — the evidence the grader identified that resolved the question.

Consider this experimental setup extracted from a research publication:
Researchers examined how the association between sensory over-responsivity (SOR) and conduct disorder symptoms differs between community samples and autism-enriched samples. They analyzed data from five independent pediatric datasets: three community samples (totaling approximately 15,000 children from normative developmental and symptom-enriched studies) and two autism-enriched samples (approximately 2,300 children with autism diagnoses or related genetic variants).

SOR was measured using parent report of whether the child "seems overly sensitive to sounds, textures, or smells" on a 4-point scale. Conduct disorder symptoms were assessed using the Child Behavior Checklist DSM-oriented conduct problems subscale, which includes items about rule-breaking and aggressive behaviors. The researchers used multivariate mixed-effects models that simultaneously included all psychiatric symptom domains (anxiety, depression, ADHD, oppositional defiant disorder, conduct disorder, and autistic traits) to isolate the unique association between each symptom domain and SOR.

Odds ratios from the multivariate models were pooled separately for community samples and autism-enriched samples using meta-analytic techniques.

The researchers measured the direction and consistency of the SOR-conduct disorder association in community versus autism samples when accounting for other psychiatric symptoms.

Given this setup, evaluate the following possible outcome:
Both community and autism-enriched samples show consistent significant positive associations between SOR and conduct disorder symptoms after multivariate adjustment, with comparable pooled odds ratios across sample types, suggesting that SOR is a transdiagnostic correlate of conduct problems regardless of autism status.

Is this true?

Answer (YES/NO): NO